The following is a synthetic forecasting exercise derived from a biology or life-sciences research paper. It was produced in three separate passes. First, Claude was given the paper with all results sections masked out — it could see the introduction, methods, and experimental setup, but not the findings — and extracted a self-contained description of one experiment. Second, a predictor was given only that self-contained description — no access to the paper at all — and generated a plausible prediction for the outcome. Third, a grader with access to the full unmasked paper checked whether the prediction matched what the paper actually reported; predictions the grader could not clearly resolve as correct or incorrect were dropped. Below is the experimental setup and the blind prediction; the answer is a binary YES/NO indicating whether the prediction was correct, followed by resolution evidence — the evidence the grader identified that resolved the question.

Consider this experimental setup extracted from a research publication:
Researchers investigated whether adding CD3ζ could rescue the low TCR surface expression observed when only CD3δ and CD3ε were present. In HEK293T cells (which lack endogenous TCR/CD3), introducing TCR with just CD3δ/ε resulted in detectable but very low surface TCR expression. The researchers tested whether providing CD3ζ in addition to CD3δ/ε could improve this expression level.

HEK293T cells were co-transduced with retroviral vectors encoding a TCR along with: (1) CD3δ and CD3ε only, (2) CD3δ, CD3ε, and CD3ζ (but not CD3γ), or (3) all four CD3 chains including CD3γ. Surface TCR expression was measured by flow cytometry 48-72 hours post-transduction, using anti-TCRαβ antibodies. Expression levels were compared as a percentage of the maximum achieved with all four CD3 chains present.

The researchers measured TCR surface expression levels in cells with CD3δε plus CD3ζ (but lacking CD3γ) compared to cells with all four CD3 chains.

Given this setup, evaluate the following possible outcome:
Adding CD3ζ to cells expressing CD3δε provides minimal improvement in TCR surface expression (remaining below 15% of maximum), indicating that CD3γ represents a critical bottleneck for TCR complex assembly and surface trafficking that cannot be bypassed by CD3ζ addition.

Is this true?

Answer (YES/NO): NO